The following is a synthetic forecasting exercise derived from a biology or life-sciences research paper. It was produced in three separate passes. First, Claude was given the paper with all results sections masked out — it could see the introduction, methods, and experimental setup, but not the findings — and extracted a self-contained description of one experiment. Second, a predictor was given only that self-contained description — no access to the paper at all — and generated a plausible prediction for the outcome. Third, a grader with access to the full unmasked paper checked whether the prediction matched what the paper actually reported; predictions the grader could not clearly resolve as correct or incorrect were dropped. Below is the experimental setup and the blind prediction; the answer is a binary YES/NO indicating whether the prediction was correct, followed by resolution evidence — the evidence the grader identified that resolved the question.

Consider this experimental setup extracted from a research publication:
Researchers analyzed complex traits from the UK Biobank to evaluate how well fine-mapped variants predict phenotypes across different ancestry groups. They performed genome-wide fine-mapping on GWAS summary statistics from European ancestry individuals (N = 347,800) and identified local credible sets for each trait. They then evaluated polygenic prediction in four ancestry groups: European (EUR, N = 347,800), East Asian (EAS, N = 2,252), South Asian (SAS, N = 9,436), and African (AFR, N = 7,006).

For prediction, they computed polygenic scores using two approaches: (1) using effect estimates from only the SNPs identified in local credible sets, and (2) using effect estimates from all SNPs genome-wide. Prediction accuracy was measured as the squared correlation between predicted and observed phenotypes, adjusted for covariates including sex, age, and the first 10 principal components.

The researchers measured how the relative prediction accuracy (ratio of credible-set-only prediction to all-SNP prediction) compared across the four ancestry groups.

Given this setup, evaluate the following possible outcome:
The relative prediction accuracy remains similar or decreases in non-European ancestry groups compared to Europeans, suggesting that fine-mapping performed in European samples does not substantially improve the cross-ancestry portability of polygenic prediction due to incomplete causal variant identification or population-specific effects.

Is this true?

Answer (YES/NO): NO